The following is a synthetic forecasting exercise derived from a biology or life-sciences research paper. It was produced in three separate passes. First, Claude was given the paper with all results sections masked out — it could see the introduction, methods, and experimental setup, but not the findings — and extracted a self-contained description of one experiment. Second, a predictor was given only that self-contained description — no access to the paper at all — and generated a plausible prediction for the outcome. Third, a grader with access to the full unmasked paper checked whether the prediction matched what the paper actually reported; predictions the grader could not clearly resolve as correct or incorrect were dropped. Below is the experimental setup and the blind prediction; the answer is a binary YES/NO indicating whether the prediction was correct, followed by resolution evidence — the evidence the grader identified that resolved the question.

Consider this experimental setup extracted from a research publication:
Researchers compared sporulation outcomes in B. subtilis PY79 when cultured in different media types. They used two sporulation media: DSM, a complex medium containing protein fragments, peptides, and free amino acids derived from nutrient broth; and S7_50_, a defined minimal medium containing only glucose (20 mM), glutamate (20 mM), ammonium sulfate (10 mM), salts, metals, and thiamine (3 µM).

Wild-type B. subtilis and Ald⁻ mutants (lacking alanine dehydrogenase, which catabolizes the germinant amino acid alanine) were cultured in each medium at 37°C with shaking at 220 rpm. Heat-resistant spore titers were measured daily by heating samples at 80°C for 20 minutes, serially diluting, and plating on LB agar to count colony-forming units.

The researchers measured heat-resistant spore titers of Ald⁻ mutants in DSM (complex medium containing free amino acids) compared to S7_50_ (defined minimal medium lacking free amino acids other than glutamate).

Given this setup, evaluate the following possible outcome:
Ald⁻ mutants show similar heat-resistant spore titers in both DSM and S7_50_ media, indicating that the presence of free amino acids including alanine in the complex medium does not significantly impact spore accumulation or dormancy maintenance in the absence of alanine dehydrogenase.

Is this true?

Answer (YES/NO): NO